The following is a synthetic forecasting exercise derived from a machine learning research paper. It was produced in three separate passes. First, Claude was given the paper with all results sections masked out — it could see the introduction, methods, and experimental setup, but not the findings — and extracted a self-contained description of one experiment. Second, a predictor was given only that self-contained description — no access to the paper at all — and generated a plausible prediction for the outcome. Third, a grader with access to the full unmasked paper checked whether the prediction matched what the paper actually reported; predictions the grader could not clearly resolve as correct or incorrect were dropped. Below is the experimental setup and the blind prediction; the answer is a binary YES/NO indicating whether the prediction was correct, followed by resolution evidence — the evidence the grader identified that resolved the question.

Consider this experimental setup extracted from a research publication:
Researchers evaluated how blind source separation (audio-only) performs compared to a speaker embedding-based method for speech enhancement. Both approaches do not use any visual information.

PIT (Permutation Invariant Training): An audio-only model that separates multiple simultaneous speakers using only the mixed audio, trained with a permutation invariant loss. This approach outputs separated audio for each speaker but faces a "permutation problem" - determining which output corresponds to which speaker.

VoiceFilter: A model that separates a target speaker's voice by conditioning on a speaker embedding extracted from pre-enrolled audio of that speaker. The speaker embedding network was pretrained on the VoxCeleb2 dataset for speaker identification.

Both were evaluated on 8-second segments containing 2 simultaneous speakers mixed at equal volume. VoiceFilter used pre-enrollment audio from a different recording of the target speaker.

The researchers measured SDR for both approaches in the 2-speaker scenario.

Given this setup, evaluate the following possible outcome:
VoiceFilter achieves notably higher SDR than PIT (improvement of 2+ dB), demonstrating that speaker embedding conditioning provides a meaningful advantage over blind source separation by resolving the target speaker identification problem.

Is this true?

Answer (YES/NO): NO